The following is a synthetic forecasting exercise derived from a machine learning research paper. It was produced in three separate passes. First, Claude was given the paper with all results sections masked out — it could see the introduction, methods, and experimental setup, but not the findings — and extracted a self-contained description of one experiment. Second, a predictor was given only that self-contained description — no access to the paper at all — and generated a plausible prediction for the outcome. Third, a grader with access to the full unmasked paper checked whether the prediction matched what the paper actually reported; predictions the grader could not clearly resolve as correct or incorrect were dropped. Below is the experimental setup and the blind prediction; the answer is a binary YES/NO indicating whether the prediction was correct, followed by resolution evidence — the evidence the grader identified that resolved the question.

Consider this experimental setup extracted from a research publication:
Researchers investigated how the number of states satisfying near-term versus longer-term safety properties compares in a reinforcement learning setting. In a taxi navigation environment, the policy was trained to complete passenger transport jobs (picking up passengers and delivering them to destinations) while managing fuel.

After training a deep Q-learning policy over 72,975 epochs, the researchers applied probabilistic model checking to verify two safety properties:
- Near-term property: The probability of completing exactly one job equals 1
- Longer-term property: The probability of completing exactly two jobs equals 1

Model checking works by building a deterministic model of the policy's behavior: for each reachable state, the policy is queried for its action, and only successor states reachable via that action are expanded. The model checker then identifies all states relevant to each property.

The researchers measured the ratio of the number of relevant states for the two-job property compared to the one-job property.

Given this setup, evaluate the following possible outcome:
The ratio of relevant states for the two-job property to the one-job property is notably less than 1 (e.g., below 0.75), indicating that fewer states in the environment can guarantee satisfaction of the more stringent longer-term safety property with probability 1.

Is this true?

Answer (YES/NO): NO